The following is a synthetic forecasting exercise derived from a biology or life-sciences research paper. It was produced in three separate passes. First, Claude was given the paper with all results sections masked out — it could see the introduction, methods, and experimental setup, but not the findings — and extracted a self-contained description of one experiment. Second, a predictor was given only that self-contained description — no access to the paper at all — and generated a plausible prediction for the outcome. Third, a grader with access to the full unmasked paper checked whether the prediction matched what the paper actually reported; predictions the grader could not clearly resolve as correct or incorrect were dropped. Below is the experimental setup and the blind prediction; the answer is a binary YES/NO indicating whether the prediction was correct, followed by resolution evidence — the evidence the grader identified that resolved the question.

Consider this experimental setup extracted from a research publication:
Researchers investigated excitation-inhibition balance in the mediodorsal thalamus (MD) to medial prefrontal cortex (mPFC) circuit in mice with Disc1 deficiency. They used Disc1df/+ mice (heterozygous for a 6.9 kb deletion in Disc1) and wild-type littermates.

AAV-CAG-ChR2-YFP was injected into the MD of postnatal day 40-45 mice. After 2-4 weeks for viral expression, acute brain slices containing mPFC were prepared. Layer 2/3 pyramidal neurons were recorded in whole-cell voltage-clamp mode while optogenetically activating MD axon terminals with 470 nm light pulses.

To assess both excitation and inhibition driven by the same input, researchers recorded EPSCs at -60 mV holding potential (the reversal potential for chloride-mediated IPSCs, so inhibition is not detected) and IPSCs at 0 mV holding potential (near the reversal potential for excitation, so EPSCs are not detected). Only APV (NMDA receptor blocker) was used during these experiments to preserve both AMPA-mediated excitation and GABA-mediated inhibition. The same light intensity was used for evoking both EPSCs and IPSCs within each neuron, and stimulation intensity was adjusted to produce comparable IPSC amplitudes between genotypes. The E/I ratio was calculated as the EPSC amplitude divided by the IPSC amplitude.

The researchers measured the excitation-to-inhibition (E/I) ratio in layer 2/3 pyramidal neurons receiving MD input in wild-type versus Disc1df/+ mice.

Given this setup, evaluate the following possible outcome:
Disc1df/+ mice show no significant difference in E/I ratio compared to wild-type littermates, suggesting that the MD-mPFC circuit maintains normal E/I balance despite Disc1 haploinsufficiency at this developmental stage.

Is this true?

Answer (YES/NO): NO